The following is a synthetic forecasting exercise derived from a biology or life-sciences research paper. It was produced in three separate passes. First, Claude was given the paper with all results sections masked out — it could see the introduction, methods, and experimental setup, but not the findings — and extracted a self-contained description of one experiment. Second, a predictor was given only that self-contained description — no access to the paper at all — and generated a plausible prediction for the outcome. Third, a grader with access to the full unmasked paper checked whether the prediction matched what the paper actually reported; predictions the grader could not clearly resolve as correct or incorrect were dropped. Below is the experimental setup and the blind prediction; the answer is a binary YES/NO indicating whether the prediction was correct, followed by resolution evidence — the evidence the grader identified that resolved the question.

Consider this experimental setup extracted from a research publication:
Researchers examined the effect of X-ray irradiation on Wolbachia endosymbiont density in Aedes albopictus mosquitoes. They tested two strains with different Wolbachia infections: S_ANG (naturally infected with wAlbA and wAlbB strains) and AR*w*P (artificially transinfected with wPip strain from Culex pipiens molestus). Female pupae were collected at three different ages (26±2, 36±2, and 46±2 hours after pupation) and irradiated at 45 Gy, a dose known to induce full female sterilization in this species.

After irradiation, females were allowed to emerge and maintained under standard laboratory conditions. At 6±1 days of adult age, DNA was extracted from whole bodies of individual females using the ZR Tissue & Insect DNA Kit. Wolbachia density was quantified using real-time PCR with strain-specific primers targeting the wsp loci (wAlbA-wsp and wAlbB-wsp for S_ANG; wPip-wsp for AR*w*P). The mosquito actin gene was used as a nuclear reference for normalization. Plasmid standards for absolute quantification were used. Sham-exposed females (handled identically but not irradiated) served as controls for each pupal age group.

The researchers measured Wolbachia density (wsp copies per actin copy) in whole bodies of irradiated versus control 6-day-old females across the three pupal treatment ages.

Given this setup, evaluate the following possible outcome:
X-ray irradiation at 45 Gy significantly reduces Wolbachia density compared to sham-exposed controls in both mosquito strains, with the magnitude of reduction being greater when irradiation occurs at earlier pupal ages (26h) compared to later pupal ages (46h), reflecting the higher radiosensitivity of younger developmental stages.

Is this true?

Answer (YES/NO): NO